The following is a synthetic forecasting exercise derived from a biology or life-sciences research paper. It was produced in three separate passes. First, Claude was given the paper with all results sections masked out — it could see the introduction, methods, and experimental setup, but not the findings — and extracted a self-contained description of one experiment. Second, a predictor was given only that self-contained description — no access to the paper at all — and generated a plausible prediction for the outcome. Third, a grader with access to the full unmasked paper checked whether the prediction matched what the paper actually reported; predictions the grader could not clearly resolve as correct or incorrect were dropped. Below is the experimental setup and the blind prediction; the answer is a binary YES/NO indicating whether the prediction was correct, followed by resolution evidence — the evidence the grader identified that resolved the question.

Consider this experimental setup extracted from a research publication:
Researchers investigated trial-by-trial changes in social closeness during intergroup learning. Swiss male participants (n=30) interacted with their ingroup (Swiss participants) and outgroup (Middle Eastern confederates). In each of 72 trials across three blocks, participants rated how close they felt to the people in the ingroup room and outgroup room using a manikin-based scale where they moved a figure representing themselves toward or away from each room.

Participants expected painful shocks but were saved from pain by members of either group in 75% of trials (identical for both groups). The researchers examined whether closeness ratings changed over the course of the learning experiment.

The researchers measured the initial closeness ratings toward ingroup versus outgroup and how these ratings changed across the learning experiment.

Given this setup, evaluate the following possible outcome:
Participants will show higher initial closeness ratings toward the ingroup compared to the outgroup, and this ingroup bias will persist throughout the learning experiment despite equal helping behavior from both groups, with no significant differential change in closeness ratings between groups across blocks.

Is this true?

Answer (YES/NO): NO